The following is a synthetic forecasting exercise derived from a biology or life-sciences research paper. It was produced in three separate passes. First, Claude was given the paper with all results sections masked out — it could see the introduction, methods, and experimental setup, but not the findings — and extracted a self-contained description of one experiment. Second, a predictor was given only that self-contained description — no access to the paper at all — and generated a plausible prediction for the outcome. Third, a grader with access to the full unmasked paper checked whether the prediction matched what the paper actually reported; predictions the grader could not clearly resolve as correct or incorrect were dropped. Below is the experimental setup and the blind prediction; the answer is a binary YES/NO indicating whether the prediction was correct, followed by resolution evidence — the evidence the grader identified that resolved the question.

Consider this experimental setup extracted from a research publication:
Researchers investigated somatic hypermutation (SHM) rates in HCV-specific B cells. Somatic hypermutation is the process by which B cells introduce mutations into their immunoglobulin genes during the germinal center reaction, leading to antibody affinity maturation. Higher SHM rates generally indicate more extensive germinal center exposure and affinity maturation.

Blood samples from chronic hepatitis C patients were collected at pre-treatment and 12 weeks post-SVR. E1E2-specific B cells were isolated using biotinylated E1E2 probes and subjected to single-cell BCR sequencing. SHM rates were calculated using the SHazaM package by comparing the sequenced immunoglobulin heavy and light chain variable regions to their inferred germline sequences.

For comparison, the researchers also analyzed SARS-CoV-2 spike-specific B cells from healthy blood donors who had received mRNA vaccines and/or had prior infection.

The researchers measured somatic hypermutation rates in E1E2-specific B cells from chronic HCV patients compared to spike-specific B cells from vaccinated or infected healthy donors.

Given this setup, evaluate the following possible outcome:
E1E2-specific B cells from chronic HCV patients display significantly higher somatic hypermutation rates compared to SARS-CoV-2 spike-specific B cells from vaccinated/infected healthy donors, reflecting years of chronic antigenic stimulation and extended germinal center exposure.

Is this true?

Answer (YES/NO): YES